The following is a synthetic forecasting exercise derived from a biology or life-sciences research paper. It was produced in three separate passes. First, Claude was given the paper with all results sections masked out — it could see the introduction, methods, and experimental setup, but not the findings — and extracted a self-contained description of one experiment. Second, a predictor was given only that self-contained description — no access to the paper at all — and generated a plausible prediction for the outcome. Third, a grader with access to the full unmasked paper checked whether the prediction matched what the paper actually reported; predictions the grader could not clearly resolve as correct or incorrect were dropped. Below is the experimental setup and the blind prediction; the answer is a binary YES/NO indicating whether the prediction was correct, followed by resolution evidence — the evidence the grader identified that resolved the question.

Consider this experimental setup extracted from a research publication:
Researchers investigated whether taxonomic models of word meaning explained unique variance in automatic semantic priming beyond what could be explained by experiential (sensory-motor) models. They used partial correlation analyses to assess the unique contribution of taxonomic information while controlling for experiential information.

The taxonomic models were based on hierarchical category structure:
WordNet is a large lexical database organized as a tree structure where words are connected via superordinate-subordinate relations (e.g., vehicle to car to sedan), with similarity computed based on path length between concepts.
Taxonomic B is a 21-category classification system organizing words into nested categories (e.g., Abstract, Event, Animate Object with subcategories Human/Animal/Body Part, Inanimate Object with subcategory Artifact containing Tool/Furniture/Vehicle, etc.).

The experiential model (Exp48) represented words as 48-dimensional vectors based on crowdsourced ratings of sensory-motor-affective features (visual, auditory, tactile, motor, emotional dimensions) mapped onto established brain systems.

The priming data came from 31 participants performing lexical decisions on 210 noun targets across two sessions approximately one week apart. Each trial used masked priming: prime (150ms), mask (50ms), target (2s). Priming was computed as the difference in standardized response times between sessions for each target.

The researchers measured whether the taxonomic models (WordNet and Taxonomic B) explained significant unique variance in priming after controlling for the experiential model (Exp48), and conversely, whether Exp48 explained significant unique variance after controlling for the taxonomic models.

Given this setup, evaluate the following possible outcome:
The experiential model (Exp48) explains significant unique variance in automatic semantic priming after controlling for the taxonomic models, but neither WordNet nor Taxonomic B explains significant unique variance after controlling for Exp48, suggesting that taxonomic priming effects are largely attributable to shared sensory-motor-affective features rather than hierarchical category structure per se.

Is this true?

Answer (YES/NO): YES